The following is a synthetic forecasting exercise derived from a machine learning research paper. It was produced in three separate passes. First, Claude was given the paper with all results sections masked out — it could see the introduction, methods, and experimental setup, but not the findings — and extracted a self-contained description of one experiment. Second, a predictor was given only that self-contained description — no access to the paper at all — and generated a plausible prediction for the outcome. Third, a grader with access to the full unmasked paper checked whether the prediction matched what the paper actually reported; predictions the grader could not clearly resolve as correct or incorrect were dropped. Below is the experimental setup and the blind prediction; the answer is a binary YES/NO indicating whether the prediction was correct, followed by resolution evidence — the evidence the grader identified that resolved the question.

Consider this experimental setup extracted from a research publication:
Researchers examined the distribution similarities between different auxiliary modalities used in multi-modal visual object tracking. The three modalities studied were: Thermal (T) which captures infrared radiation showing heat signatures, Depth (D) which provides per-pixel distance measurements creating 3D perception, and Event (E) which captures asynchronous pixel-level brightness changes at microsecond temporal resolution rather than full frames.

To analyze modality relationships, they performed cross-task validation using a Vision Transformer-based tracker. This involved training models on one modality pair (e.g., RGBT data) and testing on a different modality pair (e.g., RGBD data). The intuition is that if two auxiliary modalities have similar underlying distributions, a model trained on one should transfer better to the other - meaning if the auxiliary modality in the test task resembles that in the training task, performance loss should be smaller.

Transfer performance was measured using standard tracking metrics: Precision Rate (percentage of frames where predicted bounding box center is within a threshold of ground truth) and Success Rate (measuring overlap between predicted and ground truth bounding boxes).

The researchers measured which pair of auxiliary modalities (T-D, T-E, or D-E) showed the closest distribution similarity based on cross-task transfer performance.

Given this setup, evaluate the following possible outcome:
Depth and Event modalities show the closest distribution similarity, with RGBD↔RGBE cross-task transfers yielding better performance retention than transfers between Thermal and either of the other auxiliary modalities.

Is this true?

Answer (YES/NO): YES